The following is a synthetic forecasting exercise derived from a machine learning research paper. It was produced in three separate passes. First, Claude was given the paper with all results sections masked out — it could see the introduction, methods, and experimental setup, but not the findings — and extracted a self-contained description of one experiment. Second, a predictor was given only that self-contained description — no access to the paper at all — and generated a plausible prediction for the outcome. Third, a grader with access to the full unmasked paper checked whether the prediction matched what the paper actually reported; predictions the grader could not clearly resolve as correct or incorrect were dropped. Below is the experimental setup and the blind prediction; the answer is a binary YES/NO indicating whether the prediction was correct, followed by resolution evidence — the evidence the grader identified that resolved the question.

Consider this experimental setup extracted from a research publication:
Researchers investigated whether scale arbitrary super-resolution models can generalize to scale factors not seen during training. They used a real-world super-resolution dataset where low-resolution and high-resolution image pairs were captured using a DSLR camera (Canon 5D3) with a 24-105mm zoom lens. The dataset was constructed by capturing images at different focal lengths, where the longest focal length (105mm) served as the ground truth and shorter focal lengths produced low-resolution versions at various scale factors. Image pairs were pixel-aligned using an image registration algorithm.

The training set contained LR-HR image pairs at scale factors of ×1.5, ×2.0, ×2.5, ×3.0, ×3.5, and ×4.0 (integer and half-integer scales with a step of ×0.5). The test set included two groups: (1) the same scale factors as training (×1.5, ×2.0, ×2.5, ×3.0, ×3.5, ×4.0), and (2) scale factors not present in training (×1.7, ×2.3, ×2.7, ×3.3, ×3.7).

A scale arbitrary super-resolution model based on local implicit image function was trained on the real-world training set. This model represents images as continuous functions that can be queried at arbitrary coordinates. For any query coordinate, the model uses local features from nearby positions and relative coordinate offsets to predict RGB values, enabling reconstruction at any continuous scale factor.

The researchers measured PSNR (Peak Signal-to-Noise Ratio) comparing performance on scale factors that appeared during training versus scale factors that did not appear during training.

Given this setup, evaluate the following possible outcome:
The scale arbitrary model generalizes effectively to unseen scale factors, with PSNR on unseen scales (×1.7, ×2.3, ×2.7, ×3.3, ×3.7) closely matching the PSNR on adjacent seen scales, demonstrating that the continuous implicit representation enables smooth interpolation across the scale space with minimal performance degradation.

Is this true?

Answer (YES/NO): YES